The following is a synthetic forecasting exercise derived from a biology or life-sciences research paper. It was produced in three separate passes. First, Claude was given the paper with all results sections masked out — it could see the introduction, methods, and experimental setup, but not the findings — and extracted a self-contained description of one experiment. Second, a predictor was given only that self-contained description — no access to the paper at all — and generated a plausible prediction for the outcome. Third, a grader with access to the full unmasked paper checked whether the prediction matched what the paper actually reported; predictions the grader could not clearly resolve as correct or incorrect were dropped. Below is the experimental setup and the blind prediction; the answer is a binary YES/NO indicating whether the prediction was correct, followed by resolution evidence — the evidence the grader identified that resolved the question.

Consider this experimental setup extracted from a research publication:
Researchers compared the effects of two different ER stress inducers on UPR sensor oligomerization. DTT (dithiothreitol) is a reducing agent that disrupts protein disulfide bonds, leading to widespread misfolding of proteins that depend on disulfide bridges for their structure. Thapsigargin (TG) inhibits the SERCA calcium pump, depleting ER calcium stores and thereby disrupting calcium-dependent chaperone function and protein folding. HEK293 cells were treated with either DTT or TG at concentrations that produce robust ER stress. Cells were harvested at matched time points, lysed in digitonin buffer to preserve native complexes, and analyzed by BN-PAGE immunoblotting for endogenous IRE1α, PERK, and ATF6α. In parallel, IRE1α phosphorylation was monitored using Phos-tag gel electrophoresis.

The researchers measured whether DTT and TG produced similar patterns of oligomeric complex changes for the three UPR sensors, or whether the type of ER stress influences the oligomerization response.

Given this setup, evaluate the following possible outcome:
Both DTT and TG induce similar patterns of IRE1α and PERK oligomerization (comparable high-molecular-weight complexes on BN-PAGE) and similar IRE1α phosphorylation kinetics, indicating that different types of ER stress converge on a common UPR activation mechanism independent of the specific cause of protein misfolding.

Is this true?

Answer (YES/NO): NO